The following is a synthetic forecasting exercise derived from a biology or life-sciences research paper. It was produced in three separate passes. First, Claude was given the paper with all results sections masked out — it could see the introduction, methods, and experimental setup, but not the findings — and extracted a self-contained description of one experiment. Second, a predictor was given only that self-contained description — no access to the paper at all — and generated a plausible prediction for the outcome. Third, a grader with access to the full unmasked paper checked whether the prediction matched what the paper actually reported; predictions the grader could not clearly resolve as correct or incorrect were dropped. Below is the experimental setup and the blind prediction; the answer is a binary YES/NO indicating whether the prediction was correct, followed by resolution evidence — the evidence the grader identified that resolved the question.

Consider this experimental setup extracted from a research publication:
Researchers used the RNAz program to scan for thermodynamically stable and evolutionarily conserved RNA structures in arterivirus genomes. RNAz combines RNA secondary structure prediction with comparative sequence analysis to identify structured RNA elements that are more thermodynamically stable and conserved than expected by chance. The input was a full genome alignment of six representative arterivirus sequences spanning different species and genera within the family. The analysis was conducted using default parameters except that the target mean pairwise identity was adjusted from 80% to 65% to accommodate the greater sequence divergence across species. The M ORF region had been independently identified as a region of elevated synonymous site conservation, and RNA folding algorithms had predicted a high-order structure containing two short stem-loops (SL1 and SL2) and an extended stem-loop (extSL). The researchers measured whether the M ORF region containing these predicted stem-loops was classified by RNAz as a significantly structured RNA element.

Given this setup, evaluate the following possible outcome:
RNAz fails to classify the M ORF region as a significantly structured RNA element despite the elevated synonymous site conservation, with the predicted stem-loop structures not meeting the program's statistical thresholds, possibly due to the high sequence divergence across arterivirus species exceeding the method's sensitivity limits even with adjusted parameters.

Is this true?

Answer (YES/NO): NO